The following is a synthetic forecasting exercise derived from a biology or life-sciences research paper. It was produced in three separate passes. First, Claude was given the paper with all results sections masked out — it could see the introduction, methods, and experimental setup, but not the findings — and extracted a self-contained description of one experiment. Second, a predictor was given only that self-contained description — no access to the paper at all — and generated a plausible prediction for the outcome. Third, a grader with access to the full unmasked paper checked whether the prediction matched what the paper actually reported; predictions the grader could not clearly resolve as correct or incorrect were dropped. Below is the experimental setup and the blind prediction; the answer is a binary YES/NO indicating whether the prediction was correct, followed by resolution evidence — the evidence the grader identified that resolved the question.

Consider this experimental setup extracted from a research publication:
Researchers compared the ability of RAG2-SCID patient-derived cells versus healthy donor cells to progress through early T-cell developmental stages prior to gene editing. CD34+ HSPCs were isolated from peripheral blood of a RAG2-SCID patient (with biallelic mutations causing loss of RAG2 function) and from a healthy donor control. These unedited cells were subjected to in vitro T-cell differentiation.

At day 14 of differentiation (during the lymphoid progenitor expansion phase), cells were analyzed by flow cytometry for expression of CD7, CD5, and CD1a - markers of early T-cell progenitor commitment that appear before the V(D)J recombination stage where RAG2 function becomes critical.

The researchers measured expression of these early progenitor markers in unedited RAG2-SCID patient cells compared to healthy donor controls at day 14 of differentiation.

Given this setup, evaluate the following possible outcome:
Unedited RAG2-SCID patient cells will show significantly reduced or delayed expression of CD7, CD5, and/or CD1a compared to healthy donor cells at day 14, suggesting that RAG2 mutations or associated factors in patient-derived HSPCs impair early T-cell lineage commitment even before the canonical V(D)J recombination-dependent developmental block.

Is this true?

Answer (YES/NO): NO